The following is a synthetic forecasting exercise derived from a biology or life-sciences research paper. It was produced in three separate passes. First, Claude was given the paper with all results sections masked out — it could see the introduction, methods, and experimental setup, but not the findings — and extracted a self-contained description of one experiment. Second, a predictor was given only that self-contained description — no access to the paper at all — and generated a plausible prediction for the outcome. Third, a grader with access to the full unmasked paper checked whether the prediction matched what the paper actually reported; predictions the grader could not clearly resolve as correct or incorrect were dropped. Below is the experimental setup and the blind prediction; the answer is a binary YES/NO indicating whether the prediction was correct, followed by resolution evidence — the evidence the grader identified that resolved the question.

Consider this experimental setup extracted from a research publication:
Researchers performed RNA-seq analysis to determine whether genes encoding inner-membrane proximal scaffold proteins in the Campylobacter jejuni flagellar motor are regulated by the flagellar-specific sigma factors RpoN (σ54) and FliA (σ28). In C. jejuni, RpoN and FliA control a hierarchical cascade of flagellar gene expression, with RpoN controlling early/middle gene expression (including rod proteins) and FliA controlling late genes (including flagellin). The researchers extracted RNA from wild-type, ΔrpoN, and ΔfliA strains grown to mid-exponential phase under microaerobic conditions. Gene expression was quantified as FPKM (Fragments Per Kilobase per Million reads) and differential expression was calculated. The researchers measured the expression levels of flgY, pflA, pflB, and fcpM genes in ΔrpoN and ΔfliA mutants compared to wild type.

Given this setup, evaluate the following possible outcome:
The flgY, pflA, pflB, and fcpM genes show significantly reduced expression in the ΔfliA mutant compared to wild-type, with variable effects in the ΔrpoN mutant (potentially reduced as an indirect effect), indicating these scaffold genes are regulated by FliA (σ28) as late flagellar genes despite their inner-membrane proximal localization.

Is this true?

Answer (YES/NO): NO